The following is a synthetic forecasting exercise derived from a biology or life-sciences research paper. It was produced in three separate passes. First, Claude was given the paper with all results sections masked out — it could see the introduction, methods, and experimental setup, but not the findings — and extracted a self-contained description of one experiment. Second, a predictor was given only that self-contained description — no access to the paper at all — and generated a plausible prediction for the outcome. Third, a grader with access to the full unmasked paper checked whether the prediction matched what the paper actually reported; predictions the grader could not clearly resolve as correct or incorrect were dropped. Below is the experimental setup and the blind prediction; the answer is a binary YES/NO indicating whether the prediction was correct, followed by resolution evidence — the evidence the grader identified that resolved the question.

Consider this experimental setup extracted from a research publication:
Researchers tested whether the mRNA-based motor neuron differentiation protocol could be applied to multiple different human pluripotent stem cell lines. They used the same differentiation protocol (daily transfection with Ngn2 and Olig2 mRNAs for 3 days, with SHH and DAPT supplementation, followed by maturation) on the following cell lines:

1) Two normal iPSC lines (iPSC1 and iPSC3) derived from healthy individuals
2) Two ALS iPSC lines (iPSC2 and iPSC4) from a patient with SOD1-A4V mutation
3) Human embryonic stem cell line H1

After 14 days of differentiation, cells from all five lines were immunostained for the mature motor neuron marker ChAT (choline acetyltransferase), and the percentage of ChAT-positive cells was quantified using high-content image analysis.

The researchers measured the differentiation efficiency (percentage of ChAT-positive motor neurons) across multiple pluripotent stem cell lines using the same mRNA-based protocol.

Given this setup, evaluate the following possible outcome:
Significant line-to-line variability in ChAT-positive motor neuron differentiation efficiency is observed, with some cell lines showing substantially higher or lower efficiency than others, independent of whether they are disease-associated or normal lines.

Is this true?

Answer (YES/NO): NO